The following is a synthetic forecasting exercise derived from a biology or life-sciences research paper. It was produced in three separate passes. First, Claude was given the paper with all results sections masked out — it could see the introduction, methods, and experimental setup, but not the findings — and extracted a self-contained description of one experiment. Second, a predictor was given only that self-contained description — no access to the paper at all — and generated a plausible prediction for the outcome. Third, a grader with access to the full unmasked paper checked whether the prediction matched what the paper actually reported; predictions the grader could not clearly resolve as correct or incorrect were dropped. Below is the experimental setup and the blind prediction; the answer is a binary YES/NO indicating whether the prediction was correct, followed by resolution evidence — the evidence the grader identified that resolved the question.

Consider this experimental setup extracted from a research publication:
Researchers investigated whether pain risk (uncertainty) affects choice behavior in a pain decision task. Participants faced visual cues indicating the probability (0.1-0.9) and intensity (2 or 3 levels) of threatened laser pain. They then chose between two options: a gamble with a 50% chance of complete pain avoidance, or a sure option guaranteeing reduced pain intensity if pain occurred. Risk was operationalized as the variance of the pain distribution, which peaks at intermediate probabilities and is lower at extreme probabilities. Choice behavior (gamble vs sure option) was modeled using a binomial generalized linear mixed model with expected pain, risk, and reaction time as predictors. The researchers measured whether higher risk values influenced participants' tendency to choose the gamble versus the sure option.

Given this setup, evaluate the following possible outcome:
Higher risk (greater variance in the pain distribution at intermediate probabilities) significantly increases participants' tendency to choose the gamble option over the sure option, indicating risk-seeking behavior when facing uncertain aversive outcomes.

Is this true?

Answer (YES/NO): NO